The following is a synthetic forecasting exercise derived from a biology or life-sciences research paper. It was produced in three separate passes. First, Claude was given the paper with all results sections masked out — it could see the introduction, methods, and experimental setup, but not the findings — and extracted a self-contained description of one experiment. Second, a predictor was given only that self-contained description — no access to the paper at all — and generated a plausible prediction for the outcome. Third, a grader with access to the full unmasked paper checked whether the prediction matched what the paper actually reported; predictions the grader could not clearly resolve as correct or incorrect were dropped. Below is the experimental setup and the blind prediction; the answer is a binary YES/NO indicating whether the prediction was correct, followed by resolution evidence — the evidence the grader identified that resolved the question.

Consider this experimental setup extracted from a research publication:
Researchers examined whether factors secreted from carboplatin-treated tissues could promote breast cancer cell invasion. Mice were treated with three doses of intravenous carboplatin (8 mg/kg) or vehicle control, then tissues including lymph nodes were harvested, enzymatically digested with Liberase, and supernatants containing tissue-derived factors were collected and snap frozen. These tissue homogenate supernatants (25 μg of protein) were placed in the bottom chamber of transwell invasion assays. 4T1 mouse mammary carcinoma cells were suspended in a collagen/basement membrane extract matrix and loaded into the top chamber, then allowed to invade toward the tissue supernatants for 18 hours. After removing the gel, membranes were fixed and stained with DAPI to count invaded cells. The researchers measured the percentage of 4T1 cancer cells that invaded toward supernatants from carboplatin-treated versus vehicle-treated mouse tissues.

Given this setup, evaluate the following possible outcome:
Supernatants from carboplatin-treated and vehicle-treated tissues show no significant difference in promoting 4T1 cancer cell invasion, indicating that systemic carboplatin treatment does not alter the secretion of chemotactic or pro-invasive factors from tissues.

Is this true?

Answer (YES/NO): NO